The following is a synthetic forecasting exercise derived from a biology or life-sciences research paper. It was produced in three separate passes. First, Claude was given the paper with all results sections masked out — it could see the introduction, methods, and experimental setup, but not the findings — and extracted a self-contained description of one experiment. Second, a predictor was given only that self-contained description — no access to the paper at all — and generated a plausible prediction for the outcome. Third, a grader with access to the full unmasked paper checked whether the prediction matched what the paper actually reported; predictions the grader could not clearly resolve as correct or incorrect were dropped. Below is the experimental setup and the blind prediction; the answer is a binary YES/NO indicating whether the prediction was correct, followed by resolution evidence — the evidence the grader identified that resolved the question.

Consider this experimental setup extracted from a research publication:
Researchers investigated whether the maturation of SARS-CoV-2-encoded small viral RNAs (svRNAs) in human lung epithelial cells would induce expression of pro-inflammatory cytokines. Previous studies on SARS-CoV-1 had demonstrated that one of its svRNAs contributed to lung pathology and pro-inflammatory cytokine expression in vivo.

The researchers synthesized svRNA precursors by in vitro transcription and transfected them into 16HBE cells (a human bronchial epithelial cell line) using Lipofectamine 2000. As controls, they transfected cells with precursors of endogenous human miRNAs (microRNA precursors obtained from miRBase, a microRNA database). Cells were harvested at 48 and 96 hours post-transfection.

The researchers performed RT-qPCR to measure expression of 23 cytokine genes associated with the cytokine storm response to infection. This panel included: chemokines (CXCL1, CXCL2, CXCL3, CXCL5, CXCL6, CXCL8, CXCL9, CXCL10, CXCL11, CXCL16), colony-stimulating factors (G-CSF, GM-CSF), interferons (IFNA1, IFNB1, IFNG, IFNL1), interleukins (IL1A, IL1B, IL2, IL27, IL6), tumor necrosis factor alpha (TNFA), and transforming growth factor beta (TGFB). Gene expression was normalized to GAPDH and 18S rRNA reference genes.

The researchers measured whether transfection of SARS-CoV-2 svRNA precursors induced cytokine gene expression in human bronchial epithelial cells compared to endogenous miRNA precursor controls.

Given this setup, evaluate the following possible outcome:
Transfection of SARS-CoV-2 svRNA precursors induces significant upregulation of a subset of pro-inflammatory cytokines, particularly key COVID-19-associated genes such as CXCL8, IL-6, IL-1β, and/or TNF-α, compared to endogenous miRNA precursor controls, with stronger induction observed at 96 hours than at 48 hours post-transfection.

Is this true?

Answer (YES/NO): YES